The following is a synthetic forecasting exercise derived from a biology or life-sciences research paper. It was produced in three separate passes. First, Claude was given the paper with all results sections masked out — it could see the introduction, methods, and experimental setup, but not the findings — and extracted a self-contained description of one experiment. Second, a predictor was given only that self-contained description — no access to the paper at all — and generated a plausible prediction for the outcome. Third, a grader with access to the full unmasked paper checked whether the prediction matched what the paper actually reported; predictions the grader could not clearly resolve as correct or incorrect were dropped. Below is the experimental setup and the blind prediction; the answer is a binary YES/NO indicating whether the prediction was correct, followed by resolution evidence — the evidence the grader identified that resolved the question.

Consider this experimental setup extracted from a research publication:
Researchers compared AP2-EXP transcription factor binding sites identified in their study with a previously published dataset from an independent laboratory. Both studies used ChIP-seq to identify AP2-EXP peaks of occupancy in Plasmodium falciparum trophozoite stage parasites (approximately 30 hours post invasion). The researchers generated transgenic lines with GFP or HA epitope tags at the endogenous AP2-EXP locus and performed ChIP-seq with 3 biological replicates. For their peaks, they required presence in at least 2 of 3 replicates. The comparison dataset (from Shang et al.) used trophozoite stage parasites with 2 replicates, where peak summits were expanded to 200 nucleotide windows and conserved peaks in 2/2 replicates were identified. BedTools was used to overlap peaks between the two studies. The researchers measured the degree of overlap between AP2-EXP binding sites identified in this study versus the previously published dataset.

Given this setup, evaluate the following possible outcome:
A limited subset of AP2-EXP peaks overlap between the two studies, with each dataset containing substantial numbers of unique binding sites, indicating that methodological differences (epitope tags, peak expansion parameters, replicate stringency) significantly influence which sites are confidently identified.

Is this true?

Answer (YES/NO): NO